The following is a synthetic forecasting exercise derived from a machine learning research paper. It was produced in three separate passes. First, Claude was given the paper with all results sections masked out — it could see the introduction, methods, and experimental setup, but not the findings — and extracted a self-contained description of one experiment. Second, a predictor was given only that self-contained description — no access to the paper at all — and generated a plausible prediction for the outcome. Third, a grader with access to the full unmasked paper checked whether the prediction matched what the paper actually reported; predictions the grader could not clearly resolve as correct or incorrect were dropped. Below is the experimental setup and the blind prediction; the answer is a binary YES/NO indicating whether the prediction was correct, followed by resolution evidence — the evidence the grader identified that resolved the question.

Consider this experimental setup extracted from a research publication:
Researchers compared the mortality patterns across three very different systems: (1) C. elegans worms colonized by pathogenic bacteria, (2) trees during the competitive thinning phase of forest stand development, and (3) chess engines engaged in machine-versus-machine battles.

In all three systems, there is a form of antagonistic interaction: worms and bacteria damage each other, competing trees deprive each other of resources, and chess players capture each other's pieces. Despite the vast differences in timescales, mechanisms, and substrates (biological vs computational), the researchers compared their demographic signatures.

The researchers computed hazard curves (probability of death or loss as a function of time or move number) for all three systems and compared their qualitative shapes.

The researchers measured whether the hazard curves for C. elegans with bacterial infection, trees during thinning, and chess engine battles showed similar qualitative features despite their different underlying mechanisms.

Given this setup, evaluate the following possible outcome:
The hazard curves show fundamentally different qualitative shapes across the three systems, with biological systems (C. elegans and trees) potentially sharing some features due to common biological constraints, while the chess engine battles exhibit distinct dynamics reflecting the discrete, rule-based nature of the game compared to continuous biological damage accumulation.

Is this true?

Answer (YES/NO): NO